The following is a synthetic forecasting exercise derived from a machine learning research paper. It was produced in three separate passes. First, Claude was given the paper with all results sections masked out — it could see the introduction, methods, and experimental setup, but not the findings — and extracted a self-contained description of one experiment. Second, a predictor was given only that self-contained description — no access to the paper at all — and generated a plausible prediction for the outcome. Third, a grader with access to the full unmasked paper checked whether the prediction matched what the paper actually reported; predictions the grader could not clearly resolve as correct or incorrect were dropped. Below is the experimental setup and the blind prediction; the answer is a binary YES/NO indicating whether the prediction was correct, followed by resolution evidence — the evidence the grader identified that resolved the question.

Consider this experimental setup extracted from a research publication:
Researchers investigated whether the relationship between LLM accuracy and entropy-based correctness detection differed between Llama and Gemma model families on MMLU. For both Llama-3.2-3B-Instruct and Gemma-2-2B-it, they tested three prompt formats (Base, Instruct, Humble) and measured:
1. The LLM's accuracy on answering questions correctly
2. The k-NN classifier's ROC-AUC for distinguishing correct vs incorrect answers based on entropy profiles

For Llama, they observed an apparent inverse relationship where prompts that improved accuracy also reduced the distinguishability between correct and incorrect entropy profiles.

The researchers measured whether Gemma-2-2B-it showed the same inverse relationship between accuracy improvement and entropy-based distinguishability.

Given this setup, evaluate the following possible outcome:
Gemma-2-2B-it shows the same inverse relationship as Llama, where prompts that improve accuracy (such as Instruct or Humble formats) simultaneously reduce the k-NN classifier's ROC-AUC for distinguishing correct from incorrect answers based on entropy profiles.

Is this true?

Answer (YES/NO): NO